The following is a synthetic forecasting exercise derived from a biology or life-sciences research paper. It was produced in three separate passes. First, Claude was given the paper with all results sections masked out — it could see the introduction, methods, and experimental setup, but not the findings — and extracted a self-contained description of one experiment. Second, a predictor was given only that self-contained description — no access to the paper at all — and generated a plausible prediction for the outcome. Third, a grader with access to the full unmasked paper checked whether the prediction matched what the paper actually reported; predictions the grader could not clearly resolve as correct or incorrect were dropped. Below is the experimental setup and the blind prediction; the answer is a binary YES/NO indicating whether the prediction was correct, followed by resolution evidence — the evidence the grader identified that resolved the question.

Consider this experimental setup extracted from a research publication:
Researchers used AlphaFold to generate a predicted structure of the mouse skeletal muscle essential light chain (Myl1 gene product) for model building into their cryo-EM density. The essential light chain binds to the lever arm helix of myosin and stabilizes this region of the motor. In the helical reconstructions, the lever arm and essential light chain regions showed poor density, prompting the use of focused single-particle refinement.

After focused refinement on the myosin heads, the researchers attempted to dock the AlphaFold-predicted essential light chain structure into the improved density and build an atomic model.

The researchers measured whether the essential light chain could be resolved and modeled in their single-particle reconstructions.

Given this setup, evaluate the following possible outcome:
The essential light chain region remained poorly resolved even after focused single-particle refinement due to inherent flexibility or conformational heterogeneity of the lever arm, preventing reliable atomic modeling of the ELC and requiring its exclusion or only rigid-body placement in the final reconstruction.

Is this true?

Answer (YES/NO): NO